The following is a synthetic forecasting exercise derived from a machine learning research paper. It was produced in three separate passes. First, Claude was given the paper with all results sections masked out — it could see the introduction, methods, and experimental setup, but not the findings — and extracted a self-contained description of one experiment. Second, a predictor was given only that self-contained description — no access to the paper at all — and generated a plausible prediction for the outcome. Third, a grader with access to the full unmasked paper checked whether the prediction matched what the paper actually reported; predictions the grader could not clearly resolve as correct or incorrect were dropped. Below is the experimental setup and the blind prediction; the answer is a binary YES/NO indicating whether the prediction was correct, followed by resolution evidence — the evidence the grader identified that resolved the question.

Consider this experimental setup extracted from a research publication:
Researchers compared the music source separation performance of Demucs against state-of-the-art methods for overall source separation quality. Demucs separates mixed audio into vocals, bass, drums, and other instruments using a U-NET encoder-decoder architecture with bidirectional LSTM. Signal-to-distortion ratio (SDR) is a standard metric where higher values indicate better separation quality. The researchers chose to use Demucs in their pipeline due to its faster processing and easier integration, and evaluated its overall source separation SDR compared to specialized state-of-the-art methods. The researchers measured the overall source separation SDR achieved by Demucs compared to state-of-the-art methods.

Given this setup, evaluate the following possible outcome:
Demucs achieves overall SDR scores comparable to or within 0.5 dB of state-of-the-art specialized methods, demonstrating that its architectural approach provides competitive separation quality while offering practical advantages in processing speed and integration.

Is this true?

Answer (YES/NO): YES